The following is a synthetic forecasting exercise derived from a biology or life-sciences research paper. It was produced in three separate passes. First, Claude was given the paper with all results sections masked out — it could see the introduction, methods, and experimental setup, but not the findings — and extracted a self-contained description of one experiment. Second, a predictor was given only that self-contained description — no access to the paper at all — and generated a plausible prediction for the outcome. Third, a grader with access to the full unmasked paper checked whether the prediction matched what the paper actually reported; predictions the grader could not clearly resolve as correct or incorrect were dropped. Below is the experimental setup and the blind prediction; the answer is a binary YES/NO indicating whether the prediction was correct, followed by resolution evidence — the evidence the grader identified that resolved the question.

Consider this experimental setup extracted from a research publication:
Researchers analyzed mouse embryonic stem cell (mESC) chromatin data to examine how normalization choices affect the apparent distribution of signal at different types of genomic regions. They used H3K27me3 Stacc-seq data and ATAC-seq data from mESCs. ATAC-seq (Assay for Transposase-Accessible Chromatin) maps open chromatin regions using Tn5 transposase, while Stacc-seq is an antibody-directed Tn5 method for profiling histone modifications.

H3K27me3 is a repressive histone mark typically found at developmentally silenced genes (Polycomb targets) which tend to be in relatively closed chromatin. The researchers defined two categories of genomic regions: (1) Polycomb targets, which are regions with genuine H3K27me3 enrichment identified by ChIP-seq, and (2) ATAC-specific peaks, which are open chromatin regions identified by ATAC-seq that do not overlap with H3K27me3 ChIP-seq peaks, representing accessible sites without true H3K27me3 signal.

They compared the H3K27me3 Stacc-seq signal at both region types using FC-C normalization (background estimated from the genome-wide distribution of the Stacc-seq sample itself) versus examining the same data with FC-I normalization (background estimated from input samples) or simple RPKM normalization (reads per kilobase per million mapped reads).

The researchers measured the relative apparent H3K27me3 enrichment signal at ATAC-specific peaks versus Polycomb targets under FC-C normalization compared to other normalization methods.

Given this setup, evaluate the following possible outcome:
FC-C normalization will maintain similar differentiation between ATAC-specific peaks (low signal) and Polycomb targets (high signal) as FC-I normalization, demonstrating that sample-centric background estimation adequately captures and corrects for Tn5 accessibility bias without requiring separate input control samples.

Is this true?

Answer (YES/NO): NO